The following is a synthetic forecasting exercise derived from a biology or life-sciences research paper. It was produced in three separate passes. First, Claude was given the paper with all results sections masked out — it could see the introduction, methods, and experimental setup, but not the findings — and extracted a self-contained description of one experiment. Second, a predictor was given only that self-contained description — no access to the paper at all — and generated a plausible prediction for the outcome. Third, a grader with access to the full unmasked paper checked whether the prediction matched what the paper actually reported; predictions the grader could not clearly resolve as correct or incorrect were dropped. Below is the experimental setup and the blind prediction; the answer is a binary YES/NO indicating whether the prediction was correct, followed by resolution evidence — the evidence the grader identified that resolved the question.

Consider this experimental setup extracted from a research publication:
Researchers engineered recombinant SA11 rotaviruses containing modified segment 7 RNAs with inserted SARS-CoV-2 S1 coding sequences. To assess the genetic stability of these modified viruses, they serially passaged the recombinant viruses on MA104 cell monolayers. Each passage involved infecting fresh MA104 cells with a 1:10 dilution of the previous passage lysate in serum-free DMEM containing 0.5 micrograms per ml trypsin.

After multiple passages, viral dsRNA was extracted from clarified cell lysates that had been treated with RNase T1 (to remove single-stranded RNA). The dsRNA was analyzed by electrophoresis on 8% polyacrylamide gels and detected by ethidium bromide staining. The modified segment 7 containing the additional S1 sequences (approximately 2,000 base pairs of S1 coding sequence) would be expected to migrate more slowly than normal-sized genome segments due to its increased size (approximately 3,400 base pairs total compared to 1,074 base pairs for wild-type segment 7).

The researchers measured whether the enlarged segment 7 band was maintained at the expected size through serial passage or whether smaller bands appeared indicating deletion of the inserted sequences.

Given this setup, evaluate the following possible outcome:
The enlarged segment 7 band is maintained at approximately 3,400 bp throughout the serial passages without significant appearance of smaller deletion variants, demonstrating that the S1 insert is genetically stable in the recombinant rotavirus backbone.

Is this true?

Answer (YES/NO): YES